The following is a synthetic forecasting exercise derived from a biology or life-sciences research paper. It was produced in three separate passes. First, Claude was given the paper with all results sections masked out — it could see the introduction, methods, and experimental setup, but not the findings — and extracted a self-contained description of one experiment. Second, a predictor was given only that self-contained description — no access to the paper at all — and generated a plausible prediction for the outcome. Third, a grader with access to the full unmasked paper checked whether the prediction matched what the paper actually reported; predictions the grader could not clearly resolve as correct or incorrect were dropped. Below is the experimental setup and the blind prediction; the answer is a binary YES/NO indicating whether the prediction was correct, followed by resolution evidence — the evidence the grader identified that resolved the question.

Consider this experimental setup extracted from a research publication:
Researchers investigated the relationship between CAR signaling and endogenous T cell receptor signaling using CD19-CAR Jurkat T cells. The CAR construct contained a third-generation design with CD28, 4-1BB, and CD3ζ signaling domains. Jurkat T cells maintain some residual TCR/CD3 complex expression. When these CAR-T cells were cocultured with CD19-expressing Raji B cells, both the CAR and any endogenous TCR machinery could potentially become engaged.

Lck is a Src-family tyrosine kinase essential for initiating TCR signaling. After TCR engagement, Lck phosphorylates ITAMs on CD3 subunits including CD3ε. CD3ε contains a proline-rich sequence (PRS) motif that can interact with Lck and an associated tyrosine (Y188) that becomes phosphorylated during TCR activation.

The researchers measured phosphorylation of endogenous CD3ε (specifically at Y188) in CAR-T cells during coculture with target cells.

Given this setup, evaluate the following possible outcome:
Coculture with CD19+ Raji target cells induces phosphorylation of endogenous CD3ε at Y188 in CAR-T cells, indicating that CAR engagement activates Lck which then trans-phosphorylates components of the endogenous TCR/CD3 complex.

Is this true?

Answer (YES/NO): NO